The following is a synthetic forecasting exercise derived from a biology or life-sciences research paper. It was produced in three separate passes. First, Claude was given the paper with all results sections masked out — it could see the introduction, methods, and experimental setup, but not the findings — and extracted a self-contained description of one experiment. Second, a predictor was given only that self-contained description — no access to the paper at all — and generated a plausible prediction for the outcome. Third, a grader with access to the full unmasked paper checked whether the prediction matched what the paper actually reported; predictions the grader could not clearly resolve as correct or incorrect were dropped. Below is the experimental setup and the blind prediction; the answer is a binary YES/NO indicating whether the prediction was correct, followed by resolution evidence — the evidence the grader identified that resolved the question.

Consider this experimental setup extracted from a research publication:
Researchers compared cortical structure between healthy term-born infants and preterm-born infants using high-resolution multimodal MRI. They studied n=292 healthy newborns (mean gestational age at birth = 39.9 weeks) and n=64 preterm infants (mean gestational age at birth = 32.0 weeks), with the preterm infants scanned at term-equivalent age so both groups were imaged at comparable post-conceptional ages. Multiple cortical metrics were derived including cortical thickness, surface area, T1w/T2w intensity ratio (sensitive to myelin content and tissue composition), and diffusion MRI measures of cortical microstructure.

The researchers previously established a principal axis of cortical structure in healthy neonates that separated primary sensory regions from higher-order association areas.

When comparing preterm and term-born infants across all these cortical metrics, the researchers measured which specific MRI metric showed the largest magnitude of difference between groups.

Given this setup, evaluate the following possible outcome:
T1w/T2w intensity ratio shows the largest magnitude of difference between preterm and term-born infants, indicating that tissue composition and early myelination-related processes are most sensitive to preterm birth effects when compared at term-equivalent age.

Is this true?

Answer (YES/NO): YES